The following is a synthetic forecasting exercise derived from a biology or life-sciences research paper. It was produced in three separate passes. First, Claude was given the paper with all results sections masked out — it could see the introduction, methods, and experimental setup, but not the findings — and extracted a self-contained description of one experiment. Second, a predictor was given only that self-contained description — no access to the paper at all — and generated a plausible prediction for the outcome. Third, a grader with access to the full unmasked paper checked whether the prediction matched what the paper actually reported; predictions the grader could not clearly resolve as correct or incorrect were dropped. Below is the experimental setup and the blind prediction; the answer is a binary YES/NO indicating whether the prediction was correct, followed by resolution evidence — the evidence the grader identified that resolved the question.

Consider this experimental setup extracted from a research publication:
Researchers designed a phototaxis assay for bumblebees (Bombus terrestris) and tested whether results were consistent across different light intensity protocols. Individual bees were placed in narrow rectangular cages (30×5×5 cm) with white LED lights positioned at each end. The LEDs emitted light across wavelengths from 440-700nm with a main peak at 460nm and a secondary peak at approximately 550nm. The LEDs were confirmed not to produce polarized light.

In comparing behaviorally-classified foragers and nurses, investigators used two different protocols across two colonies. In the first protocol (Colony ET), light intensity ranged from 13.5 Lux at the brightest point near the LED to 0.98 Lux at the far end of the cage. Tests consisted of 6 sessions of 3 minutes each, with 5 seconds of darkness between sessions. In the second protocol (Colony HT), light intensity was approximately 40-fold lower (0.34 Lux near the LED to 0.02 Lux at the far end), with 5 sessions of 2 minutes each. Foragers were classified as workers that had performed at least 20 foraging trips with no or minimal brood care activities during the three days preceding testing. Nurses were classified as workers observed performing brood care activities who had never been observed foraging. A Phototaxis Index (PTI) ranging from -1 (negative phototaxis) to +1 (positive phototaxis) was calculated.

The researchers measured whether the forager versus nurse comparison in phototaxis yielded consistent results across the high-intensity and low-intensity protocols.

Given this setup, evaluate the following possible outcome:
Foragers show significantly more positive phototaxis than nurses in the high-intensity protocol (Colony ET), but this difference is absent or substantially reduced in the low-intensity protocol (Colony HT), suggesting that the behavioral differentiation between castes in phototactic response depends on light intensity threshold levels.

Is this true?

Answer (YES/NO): NO